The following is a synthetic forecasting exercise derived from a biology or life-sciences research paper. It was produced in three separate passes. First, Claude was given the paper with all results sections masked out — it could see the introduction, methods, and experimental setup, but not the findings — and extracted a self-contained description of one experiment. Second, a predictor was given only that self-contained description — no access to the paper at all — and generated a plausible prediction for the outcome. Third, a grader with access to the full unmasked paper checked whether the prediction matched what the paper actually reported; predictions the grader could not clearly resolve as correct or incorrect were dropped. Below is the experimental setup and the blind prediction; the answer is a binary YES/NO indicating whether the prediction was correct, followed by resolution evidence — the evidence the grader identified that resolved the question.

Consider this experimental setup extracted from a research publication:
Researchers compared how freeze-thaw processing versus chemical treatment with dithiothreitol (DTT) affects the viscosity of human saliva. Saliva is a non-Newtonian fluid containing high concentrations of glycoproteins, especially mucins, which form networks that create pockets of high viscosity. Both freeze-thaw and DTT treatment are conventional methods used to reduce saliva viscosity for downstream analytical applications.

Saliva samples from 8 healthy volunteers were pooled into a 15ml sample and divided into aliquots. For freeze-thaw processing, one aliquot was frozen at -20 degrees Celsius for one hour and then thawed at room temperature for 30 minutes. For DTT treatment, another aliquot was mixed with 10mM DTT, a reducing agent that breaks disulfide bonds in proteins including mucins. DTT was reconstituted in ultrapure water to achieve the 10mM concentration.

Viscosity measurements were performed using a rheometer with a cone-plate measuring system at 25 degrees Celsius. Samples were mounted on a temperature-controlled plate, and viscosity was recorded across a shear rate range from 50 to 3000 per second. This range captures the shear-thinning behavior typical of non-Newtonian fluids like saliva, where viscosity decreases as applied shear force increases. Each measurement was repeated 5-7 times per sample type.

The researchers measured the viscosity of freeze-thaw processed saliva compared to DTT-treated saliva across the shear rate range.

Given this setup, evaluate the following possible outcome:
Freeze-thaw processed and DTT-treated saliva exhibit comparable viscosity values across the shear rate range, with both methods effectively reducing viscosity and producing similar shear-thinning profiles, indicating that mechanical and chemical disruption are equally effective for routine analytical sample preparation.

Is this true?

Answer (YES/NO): NO